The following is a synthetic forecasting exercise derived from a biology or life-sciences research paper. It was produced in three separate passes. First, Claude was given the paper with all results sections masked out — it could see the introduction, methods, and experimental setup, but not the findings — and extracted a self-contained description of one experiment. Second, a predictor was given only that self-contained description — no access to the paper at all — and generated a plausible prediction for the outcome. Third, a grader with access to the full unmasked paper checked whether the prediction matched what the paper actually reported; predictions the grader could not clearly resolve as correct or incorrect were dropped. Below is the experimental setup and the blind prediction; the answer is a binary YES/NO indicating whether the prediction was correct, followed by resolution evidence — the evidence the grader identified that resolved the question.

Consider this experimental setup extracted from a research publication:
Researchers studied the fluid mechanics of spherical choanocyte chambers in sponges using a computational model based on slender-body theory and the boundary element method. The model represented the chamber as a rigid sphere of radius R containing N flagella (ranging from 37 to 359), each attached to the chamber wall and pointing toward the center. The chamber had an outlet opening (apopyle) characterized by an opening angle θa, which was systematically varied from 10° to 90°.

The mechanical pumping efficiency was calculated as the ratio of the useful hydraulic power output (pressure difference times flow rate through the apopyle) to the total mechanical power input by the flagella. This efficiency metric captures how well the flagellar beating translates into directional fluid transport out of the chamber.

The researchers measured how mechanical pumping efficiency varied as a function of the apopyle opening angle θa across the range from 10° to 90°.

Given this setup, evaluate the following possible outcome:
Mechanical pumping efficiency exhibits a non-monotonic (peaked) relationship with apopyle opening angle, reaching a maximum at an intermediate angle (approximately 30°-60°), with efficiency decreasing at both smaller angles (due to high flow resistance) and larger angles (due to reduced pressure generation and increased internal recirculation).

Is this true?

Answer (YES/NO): YES